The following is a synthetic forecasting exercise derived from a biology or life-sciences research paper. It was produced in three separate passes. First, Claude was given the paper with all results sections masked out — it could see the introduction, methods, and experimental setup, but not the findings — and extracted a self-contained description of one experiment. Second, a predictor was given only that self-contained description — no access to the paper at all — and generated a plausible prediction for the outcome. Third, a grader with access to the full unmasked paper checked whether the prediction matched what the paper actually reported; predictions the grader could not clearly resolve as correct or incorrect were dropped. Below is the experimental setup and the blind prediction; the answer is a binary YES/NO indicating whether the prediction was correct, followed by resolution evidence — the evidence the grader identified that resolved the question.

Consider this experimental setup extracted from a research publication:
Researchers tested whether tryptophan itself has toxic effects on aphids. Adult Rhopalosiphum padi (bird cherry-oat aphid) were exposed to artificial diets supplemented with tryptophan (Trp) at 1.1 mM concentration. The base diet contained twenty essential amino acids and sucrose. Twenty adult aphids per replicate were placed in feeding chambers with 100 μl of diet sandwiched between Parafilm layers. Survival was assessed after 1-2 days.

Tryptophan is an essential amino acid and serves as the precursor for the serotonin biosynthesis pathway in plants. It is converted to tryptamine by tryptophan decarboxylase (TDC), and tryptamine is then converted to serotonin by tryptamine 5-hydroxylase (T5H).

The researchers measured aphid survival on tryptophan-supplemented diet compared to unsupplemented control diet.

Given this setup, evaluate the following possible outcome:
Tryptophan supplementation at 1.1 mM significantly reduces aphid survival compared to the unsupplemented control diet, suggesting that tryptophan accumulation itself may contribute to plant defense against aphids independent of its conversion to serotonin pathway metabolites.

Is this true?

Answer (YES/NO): NO